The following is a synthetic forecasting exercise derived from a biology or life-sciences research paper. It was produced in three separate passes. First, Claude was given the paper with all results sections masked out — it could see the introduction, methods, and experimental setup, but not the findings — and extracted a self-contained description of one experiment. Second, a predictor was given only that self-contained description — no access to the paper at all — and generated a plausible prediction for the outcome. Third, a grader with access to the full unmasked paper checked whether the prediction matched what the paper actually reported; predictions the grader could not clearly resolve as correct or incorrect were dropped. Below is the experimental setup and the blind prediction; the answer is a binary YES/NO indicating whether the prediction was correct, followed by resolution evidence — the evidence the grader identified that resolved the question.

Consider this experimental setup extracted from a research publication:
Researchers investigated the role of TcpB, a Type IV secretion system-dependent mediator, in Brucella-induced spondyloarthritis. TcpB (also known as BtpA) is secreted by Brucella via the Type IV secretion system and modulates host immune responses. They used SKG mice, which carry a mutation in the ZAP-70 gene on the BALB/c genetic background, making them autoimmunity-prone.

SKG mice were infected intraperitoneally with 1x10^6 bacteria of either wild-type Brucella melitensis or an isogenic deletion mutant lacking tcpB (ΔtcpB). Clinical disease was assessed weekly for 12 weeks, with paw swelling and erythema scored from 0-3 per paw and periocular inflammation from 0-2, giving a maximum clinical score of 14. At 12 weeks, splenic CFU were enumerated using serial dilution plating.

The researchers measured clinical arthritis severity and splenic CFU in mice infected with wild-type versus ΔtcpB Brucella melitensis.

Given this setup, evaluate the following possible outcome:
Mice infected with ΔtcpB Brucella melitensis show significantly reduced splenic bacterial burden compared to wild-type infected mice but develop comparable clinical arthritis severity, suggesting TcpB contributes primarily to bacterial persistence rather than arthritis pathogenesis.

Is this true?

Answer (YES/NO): NO